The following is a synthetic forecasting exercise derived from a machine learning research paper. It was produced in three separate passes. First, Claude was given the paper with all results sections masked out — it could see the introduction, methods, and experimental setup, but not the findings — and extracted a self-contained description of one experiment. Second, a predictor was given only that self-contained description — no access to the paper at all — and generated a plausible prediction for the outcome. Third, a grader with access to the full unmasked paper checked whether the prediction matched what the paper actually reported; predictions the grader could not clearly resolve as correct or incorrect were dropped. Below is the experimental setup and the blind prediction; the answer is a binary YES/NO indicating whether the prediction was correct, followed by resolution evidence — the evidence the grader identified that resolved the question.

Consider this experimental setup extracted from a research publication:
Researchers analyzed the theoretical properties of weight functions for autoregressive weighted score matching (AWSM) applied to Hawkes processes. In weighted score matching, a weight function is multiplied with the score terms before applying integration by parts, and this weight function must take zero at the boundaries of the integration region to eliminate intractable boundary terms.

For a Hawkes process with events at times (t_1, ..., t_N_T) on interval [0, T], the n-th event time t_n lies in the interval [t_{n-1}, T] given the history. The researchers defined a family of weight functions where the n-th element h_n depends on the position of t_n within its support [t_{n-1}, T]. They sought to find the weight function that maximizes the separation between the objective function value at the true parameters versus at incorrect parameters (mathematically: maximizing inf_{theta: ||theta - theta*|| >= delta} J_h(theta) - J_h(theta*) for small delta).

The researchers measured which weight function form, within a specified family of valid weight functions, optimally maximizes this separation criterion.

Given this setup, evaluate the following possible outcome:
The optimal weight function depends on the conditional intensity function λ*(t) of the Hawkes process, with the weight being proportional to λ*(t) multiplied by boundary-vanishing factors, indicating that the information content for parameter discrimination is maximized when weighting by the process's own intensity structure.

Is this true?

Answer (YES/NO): NO